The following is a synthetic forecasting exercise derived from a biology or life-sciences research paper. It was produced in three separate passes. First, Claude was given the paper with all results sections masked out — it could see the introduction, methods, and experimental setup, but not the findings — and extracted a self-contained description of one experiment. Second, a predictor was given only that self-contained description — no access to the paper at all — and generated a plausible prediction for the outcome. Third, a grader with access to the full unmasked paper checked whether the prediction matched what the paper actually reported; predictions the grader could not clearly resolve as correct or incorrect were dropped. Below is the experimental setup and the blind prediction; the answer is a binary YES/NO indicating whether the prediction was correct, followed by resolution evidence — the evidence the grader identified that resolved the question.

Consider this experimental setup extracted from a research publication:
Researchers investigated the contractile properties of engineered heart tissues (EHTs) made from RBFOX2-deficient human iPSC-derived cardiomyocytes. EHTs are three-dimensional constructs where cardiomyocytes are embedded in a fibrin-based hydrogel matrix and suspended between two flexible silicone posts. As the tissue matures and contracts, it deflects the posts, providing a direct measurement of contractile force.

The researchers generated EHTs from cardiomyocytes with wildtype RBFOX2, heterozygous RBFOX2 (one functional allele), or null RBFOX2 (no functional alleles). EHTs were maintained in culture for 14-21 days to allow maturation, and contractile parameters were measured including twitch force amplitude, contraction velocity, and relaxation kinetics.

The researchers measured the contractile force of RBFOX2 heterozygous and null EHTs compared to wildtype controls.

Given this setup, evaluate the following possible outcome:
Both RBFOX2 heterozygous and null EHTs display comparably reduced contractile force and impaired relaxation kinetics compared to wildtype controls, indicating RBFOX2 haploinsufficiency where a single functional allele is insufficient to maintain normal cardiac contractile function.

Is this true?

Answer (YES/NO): NO